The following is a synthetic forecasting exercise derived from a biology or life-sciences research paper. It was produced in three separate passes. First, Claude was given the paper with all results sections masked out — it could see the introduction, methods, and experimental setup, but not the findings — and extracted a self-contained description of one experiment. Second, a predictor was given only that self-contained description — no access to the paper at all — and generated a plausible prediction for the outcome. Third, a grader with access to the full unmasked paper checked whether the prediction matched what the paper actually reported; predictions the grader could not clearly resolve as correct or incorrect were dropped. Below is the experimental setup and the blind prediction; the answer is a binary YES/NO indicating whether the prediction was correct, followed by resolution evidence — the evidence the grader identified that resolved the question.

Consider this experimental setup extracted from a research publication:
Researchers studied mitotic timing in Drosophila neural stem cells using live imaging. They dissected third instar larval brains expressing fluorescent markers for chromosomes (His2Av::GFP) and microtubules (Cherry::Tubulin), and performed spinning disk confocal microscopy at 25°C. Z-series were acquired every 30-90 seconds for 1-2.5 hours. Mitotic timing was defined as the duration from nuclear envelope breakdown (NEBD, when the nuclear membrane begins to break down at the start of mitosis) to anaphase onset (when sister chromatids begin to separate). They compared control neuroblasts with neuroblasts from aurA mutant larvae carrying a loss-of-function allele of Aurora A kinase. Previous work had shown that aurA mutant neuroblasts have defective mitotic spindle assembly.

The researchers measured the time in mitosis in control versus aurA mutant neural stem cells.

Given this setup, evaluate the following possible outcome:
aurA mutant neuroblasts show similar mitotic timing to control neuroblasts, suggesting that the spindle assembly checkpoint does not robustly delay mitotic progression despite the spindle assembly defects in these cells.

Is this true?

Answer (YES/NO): NO